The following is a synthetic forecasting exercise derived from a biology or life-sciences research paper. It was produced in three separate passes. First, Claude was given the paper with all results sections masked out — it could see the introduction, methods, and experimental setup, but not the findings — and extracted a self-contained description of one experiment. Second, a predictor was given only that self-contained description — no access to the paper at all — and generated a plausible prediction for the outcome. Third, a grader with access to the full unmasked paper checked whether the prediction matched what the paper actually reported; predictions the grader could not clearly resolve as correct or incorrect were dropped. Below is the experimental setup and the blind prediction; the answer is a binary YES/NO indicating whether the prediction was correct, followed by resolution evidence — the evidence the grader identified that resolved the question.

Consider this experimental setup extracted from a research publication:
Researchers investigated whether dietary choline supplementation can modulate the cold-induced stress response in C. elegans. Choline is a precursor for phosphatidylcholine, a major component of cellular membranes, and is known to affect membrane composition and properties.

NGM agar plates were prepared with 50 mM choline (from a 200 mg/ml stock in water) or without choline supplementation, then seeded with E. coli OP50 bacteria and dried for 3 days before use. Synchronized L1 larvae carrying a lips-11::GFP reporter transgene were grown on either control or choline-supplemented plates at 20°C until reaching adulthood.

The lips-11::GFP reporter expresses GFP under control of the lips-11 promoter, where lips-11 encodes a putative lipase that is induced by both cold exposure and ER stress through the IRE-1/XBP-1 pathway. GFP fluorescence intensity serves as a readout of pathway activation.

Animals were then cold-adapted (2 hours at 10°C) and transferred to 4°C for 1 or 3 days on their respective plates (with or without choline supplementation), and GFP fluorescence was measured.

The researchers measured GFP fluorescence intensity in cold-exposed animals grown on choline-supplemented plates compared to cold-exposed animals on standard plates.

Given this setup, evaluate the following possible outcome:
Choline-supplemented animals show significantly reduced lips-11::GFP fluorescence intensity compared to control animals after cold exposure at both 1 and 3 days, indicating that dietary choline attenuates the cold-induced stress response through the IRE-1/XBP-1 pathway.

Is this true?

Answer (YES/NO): YES